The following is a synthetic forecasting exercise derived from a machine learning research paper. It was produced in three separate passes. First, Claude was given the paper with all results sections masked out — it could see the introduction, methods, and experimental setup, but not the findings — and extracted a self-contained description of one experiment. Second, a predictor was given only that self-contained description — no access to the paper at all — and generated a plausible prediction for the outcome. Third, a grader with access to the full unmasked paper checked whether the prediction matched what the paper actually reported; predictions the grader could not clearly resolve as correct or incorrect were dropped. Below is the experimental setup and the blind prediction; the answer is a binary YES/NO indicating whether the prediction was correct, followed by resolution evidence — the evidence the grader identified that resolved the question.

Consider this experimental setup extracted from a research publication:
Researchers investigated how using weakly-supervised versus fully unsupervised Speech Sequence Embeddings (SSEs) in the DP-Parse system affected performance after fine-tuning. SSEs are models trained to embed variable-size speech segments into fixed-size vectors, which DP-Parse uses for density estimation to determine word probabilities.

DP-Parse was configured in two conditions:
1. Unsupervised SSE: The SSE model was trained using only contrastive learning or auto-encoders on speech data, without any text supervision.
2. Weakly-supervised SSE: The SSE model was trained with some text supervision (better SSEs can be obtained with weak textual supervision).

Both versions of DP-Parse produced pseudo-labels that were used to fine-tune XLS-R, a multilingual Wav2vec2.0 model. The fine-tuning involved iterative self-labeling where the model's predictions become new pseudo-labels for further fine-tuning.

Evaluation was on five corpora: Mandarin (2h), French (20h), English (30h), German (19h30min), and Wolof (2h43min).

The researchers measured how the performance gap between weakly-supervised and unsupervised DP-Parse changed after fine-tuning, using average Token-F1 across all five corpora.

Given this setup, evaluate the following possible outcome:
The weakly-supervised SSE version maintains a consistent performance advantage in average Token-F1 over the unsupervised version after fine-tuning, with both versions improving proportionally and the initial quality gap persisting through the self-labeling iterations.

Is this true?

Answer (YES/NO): NO